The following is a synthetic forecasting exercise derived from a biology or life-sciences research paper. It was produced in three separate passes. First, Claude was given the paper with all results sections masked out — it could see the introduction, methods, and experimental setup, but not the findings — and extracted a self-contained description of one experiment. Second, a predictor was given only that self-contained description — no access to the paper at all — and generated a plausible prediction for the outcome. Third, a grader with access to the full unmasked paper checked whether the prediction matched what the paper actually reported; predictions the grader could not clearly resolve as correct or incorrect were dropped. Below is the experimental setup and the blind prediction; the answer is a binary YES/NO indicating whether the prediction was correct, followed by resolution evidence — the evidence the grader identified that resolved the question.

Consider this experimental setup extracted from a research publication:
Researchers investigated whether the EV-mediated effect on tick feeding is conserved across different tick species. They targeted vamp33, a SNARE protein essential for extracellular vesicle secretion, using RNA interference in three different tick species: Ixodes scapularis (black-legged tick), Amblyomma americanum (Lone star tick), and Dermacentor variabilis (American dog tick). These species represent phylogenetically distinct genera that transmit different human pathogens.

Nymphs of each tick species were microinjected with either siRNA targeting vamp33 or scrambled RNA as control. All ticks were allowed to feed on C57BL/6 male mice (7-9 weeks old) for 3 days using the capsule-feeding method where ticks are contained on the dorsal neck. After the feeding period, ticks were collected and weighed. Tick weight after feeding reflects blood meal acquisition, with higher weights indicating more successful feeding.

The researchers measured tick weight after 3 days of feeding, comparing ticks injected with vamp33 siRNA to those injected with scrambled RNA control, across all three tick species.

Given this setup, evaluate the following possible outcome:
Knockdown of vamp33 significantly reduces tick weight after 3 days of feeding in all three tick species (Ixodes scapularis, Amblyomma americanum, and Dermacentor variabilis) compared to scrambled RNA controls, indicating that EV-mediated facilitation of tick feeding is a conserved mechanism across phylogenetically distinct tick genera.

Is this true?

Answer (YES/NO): YES